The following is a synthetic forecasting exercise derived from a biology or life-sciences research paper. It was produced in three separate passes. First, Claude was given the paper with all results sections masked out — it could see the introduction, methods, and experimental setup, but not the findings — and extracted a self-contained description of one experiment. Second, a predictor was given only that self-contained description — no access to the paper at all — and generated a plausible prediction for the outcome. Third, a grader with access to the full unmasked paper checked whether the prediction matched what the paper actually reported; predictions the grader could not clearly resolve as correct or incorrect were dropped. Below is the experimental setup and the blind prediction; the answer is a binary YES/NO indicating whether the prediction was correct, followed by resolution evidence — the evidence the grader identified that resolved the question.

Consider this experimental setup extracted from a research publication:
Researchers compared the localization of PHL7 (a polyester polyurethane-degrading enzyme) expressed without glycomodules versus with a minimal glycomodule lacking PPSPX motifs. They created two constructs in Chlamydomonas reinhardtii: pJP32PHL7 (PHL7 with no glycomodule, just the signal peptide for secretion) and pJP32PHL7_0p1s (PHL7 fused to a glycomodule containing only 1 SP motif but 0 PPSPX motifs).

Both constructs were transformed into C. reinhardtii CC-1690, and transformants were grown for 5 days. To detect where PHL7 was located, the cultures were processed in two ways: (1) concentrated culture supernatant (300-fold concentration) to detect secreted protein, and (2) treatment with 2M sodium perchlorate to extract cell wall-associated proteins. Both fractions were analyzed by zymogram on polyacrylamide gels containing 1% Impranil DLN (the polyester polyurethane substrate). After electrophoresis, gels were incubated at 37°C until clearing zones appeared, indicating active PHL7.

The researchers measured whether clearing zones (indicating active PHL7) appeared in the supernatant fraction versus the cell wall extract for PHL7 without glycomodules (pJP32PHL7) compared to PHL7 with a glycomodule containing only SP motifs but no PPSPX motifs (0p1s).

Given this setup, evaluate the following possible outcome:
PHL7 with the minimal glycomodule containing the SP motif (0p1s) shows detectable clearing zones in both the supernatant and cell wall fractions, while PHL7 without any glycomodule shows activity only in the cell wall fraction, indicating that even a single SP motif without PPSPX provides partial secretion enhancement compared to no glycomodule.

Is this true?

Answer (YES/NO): NO